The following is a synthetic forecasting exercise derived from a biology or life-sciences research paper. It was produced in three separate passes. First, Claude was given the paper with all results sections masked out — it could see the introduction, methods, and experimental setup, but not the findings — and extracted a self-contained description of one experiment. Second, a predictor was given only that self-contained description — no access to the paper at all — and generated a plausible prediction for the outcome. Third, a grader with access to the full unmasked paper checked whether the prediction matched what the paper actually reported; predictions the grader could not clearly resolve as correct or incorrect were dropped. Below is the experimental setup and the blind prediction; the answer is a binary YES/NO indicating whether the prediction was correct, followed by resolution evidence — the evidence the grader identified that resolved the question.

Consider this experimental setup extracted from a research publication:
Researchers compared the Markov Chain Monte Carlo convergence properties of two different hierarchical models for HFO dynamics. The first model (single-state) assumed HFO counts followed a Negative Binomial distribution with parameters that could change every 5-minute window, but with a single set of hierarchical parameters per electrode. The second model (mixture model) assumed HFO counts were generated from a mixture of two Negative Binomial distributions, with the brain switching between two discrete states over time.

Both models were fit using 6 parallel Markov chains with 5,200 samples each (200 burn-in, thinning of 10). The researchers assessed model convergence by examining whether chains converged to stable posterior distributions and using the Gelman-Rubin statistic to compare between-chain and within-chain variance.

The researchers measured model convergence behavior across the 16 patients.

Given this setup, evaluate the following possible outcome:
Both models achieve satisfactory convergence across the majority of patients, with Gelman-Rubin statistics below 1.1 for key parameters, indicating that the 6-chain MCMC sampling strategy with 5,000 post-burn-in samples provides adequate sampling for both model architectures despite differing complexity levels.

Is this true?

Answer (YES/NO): NO